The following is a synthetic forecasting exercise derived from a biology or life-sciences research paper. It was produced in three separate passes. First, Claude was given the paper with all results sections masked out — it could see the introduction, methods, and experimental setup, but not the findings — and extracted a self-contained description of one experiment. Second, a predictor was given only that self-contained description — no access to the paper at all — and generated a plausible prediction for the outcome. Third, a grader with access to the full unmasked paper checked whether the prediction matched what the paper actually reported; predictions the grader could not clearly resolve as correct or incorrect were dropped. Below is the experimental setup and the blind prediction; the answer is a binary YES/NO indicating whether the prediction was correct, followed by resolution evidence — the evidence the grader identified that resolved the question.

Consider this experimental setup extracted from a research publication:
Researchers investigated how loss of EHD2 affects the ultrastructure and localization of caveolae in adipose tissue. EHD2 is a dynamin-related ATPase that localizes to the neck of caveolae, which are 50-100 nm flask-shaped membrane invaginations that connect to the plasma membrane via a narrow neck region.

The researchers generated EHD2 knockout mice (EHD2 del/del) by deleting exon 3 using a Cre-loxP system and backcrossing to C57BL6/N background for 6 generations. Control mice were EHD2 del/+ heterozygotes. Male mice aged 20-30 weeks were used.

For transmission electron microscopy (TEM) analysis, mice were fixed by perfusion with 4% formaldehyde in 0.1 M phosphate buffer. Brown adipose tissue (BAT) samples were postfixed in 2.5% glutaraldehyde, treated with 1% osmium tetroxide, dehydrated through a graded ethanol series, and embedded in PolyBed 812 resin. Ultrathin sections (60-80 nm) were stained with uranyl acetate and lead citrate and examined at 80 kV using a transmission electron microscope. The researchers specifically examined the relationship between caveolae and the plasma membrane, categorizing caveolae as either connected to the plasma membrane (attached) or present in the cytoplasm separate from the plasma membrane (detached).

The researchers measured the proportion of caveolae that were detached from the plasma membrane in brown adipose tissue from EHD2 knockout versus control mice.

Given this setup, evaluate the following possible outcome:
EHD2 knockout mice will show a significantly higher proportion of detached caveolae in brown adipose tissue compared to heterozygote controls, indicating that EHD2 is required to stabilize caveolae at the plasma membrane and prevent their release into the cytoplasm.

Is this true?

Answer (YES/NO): YES